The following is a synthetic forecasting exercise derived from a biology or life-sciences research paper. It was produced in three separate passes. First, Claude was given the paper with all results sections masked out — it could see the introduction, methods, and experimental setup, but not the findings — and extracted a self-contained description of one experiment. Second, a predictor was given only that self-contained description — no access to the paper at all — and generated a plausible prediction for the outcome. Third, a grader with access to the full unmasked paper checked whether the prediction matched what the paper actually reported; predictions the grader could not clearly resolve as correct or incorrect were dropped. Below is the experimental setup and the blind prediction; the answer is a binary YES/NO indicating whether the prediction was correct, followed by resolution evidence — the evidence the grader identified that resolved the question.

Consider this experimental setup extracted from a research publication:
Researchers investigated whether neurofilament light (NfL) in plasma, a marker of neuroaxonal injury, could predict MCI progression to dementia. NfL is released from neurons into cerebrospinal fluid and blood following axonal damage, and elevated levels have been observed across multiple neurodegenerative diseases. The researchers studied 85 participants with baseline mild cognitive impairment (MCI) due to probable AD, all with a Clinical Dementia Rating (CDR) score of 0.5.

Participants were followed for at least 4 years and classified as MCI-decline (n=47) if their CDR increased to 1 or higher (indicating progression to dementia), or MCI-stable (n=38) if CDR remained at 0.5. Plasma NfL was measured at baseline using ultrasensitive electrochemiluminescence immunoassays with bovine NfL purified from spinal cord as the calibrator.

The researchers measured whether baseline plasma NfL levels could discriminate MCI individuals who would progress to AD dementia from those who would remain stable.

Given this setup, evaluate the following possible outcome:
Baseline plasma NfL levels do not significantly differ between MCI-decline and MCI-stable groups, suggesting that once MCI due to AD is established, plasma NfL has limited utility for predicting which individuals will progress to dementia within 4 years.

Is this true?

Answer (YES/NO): NO